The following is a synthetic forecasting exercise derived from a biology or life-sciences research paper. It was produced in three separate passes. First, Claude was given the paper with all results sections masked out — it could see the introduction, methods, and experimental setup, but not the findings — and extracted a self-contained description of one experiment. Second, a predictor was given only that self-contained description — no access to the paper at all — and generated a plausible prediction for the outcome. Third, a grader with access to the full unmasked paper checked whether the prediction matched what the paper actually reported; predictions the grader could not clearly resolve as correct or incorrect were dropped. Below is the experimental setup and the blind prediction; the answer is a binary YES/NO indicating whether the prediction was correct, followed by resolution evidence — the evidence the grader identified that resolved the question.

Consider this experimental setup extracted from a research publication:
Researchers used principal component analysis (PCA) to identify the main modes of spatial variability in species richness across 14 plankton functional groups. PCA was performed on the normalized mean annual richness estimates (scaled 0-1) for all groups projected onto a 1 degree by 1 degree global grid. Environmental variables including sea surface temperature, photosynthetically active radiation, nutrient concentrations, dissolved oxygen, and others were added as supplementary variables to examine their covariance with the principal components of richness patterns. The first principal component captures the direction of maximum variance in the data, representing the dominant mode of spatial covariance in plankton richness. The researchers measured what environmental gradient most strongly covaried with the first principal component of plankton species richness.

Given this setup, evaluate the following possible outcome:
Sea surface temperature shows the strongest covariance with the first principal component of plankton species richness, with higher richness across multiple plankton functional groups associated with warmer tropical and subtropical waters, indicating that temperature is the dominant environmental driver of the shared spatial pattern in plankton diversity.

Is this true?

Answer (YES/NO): YES